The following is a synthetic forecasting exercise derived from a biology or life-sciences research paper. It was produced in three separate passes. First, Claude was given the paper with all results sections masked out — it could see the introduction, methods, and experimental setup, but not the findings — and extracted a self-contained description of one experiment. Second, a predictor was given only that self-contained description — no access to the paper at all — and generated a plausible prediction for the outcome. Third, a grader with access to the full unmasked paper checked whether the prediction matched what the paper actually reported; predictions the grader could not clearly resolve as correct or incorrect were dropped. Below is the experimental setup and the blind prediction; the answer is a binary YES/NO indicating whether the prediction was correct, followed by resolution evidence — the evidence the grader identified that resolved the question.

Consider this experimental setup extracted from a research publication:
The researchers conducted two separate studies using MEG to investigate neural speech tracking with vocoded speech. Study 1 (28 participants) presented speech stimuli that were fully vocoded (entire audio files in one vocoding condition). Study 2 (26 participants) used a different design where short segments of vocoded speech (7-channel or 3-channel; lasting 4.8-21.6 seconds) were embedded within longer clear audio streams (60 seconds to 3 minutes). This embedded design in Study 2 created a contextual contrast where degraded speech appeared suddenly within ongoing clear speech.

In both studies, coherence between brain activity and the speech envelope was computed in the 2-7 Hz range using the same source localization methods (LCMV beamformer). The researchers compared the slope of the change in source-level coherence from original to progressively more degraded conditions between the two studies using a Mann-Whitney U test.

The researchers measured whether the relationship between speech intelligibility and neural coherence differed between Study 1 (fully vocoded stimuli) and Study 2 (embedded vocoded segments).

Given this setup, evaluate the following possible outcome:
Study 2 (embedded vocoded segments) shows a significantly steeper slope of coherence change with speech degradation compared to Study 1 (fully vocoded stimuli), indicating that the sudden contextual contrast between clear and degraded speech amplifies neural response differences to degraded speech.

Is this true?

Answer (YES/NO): NO